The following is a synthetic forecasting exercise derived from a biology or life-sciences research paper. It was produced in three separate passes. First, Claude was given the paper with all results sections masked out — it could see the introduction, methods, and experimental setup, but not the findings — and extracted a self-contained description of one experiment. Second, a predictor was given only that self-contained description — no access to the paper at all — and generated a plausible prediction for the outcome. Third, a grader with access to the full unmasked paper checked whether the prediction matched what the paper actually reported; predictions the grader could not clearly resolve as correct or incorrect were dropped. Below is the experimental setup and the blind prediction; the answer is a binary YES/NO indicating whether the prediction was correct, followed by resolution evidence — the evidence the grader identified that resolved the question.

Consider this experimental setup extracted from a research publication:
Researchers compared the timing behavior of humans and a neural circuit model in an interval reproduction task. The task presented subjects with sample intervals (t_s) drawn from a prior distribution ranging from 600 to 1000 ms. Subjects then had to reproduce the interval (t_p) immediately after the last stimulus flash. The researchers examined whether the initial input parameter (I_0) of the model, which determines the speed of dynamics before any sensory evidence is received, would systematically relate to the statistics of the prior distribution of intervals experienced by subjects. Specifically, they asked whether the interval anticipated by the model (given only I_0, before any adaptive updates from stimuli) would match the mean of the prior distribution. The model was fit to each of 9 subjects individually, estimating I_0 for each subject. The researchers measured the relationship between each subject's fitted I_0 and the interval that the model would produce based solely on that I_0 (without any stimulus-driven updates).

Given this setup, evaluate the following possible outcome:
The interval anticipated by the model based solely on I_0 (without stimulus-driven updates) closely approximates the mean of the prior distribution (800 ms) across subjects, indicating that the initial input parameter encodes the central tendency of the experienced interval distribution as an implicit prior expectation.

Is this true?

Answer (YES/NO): YES